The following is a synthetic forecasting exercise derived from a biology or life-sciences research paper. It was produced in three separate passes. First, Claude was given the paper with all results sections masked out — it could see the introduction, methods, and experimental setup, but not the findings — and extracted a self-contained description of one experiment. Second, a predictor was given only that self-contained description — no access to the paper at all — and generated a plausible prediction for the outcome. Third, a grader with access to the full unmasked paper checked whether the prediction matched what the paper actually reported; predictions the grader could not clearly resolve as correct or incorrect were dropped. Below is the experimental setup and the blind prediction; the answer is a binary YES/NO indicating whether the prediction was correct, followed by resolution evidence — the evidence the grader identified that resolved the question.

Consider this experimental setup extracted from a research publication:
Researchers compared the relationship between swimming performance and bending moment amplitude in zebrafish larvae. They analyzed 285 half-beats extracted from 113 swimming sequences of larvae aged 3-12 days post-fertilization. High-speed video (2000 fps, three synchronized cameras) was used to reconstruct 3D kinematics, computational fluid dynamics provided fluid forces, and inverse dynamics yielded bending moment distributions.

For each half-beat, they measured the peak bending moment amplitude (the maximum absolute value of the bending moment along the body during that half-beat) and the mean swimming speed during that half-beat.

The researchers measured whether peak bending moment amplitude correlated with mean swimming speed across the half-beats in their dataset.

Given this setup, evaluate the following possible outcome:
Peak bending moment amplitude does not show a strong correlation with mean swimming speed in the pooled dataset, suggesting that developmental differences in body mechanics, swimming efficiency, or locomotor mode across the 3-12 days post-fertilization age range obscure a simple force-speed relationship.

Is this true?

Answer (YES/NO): NO